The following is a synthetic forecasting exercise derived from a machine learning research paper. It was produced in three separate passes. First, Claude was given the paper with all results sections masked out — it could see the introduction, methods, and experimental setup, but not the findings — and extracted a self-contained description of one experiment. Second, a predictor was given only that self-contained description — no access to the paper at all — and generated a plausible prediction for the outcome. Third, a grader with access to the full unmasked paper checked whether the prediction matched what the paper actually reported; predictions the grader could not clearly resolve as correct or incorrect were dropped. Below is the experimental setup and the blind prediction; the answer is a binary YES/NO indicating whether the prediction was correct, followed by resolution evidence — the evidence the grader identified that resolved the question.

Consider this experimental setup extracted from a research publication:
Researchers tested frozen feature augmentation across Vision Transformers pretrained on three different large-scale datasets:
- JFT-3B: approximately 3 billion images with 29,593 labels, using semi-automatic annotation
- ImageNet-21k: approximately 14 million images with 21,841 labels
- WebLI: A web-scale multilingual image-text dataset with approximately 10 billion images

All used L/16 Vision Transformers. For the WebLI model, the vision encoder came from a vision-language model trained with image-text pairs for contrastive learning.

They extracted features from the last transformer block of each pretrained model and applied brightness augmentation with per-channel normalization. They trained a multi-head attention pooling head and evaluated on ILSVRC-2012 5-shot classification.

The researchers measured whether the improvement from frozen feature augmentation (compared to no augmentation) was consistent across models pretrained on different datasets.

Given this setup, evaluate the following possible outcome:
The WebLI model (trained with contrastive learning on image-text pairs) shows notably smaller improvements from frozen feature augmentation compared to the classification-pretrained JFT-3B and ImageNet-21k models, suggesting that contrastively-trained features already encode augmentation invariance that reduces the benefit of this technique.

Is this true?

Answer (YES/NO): NO